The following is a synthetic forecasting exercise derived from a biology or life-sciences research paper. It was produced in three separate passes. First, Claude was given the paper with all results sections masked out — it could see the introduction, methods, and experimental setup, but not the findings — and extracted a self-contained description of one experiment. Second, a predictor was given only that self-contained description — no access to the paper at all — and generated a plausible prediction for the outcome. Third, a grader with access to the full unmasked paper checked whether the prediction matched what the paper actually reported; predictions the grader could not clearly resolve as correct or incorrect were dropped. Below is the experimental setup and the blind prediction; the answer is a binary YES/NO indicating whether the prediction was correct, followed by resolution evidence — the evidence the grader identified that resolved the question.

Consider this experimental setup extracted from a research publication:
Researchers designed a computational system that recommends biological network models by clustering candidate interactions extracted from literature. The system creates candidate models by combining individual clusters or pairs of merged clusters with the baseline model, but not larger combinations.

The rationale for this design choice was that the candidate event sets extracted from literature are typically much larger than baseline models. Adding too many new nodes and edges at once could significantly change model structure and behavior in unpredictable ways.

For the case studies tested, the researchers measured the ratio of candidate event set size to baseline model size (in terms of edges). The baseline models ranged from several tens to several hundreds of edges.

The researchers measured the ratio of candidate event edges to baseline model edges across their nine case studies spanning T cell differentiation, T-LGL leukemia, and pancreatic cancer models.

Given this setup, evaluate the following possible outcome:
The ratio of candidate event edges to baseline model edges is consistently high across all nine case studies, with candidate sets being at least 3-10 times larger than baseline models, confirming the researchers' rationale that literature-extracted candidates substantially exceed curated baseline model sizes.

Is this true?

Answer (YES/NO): NO